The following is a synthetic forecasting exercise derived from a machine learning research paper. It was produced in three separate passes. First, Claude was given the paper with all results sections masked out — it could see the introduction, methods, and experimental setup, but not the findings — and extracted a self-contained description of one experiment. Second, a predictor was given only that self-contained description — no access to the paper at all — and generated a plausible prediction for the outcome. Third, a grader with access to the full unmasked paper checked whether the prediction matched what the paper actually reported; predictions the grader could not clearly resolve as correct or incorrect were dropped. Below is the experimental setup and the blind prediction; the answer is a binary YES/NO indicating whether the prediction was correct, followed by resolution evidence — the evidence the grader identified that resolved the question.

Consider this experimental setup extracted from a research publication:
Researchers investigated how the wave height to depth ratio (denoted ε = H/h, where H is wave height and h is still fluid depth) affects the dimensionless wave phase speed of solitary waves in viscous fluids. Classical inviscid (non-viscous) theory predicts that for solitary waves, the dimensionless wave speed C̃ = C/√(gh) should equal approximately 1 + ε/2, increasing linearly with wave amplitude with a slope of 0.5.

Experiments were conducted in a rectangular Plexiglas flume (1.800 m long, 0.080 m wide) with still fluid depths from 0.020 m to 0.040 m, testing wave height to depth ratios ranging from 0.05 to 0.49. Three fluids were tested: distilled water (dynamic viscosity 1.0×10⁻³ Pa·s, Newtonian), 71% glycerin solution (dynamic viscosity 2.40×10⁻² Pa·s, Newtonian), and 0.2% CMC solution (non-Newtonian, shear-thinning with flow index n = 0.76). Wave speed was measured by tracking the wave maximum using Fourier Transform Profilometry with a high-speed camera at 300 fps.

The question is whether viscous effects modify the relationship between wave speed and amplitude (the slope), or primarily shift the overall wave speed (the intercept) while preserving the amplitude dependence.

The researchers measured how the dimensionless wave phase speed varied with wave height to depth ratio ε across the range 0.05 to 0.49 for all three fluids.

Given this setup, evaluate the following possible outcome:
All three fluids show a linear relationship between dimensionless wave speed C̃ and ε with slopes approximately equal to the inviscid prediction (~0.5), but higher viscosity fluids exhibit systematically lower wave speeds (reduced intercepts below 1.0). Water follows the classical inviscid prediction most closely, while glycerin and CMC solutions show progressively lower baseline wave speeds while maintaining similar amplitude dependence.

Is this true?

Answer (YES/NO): NO